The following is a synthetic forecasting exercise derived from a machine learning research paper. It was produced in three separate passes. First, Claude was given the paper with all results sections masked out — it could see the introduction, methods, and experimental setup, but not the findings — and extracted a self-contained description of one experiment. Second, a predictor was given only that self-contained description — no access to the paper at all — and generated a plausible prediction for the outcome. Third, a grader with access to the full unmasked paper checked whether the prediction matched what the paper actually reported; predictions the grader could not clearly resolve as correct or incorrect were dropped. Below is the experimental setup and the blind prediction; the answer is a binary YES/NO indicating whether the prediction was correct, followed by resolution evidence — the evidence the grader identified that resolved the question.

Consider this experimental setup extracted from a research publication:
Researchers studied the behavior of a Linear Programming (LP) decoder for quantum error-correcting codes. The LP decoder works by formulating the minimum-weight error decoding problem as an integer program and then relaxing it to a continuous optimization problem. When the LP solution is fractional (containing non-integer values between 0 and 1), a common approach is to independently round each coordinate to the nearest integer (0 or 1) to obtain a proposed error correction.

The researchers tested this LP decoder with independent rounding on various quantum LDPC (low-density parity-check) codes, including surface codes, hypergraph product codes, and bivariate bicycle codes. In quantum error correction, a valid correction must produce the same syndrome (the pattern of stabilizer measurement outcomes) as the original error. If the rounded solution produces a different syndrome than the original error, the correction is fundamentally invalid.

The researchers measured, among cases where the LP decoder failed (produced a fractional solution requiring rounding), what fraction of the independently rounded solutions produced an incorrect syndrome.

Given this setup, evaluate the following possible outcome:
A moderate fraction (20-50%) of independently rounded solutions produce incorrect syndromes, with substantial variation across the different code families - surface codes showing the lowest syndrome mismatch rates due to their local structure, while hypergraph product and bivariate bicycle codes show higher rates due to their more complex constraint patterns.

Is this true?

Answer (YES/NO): NO